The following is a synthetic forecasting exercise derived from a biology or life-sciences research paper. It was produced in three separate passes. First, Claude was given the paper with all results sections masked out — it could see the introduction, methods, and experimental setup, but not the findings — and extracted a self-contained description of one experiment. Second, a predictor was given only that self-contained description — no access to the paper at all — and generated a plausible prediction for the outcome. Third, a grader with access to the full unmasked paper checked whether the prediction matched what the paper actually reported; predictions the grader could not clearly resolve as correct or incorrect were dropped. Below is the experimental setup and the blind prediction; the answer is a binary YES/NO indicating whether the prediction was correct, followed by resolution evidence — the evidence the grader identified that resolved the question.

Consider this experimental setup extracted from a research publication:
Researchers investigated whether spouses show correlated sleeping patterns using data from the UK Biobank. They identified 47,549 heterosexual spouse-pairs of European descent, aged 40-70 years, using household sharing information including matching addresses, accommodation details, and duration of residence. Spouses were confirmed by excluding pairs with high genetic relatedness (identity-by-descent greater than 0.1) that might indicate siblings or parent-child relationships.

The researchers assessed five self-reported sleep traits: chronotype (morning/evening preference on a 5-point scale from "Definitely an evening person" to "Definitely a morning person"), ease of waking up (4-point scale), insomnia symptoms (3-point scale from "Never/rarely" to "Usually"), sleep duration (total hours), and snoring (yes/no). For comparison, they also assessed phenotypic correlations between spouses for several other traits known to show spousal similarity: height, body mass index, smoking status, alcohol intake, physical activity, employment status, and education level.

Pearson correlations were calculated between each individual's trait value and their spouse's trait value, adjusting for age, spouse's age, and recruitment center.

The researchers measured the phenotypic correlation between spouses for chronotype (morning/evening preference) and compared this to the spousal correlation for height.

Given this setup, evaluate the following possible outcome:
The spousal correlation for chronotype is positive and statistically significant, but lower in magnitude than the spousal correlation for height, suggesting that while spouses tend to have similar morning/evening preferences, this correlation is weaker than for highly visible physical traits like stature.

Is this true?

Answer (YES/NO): NO